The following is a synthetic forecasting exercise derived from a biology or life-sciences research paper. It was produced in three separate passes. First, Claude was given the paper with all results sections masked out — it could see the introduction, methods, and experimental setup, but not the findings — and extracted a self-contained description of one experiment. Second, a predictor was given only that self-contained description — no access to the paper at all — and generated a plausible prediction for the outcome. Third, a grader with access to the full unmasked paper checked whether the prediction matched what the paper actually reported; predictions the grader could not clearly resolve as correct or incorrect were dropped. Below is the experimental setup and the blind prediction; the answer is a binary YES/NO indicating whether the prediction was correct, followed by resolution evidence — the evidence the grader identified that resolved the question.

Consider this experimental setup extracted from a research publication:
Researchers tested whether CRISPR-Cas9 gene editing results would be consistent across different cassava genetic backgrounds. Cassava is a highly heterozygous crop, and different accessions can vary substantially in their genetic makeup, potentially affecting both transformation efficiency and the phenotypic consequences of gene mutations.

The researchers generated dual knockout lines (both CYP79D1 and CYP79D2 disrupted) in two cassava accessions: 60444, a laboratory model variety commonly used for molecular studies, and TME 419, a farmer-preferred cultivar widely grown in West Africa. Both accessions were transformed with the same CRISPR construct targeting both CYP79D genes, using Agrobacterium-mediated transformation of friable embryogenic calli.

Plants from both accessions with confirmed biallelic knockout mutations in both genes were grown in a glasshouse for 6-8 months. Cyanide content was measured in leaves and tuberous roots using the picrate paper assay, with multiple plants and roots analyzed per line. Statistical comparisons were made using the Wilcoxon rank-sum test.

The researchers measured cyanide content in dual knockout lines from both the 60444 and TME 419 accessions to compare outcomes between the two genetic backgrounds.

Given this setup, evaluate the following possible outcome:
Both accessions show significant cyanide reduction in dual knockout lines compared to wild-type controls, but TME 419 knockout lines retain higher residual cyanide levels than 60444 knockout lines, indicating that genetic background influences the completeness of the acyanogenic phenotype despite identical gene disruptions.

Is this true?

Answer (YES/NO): NO